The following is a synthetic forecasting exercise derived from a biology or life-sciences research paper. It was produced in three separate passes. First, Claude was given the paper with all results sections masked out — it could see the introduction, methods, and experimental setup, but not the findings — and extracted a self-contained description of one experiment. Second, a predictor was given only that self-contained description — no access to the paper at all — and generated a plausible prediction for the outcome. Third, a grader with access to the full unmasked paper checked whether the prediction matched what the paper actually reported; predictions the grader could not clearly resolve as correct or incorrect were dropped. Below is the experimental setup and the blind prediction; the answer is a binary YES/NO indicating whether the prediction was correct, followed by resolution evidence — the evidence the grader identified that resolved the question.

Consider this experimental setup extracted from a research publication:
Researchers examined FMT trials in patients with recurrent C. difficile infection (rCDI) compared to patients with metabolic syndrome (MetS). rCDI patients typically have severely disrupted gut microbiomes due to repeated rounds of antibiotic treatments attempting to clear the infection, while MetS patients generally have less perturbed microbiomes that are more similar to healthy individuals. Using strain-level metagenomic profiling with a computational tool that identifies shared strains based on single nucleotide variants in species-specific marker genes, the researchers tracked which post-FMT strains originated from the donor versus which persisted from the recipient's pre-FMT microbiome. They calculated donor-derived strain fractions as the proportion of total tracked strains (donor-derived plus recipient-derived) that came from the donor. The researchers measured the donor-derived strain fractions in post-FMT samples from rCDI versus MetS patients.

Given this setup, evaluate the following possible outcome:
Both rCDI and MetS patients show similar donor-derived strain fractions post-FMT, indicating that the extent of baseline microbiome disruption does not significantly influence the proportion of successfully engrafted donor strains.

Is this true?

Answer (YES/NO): NO